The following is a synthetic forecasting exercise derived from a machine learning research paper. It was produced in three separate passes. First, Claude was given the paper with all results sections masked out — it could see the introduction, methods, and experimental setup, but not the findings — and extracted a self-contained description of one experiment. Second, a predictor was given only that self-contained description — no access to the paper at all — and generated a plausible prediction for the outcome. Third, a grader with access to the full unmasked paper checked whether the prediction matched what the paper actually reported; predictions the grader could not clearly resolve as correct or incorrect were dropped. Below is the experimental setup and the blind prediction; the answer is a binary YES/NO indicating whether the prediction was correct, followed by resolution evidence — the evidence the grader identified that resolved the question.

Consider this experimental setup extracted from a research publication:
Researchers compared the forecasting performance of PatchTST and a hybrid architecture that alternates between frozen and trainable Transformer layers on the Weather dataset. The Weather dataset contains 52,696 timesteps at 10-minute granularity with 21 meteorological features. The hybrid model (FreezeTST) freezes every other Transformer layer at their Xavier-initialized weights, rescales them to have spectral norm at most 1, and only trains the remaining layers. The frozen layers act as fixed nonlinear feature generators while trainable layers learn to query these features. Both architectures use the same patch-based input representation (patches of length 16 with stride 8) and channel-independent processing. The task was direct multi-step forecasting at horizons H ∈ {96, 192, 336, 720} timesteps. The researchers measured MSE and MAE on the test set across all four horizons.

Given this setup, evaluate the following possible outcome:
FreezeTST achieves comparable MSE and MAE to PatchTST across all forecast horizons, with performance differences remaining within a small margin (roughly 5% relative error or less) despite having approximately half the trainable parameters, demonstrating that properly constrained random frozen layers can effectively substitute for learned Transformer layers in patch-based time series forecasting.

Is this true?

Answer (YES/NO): YES